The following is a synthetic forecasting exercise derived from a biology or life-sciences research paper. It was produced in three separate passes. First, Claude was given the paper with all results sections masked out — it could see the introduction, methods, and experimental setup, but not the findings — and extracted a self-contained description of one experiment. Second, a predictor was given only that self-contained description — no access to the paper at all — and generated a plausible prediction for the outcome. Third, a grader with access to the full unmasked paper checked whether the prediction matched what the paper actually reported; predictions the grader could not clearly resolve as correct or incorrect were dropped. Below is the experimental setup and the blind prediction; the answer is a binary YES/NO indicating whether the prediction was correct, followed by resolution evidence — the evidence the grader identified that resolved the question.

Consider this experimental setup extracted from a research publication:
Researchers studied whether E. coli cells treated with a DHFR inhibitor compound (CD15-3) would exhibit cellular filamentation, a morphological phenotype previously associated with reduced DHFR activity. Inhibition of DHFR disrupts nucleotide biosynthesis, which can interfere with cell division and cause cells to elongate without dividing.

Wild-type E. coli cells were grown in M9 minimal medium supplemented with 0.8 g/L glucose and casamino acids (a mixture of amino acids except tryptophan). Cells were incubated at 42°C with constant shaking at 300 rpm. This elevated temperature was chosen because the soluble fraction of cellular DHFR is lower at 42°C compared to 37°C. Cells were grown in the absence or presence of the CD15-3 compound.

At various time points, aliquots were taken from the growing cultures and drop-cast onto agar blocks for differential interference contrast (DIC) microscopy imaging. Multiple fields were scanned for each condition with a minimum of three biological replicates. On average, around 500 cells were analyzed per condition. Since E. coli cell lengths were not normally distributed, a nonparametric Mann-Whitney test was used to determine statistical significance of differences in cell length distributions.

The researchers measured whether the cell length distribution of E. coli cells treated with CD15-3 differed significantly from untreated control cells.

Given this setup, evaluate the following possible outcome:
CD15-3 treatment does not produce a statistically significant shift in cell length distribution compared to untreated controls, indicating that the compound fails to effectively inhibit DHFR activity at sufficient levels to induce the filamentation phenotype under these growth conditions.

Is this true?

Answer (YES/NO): NO